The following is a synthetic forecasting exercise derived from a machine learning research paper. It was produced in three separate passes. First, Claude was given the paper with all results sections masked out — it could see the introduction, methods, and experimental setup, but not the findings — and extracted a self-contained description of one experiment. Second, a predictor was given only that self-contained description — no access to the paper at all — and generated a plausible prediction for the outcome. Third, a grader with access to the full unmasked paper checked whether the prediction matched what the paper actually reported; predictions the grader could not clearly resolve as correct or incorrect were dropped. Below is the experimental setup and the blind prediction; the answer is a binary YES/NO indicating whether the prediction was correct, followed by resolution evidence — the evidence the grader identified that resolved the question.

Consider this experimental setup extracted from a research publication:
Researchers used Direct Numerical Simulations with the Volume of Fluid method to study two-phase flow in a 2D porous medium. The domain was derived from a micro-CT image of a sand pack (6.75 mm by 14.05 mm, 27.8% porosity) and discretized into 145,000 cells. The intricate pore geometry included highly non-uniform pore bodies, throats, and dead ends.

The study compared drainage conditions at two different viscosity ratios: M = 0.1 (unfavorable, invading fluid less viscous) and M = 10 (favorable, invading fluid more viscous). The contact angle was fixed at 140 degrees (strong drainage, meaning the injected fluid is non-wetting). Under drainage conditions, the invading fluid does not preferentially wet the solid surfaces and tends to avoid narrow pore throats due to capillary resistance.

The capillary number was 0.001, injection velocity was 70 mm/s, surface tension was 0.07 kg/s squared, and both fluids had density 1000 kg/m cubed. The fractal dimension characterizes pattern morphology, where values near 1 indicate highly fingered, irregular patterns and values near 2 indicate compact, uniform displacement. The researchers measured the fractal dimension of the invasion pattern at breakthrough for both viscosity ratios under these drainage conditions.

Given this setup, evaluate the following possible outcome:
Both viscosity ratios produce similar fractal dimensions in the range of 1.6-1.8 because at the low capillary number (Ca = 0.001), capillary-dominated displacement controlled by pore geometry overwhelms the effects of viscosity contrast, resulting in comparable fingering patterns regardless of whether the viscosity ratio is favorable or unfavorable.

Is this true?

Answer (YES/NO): NO